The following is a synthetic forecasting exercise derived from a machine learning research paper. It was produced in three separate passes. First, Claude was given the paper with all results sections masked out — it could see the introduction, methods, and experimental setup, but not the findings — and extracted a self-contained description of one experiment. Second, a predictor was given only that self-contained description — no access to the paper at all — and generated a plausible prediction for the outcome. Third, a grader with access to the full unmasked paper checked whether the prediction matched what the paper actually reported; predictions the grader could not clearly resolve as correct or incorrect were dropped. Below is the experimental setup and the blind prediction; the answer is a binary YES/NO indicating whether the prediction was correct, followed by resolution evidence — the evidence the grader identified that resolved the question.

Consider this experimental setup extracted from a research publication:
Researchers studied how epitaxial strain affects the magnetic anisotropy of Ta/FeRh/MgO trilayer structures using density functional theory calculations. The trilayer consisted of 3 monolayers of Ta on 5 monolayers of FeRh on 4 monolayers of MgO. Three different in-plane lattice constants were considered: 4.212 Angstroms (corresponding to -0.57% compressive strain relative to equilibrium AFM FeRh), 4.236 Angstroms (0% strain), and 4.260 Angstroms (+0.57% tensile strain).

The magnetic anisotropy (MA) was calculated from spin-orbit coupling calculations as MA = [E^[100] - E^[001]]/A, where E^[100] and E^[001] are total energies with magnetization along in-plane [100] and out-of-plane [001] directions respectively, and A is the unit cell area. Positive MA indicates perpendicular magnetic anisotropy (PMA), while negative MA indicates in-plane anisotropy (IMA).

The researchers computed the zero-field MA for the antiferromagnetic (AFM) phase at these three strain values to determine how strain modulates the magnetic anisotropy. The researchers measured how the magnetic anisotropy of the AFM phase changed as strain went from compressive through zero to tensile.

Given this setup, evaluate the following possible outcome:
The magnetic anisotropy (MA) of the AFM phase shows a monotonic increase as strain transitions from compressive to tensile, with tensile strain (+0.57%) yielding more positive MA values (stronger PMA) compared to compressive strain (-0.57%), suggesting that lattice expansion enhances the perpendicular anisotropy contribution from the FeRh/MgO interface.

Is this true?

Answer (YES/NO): NO